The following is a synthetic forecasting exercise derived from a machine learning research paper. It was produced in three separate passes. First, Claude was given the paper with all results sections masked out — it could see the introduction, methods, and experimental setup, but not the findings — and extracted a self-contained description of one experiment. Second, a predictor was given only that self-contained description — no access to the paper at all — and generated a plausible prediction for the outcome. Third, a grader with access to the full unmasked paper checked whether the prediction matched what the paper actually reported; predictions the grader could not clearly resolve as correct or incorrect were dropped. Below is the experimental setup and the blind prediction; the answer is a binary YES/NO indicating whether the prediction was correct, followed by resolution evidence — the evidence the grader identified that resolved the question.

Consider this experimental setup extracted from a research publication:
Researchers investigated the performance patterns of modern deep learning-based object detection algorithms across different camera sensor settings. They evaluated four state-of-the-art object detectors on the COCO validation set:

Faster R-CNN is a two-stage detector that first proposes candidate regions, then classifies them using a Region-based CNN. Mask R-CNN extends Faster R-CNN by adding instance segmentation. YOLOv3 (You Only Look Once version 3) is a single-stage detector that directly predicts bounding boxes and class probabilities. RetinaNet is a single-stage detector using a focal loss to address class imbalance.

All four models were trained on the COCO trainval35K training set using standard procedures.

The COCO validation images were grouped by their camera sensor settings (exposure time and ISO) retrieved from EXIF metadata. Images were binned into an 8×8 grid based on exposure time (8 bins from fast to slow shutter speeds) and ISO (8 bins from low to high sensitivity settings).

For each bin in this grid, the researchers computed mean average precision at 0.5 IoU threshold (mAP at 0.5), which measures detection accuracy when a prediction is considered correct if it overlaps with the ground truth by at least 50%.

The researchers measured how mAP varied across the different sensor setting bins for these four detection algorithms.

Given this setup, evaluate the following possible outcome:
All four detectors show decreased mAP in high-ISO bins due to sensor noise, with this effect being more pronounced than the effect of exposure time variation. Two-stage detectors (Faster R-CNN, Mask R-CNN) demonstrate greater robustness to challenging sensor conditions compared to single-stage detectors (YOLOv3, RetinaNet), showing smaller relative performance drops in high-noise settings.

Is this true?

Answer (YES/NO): NO